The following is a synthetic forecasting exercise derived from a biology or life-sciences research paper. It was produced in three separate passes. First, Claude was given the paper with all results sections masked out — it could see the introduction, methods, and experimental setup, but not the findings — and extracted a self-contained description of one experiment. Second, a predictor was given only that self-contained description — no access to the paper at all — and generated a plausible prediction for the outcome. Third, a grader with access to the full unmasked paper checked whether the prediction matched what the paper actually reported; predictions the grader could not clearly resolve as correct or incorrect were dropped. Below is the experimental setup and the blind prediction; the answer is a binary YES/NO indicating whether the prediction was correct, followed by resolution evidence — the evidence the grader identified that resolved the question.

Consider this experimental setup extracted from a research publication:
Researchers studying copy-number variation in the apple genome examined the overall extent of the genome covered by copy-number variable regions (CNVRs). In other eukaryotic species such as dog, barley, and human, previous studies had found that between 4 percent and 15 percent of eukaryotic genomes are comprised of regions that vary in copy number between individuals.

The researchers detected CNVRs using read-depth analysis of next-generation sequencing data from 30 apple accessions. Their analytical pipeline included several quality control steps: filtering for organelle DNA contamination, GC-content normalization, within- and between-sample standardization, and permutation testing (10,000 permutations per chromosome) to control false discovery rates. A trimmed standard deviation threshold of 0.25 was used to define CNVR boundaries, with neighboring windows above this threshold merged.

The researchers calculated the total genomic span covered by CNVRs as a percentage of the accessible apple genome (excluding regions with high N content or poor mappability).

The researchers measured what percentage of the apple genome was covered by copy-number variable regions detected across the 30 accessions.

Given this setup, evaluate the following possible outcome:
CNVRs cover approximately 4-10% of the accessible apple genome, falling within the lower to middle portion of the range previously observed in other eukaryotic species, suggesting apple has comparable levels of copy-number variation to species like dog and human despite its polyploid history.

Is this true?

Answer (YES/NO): NO